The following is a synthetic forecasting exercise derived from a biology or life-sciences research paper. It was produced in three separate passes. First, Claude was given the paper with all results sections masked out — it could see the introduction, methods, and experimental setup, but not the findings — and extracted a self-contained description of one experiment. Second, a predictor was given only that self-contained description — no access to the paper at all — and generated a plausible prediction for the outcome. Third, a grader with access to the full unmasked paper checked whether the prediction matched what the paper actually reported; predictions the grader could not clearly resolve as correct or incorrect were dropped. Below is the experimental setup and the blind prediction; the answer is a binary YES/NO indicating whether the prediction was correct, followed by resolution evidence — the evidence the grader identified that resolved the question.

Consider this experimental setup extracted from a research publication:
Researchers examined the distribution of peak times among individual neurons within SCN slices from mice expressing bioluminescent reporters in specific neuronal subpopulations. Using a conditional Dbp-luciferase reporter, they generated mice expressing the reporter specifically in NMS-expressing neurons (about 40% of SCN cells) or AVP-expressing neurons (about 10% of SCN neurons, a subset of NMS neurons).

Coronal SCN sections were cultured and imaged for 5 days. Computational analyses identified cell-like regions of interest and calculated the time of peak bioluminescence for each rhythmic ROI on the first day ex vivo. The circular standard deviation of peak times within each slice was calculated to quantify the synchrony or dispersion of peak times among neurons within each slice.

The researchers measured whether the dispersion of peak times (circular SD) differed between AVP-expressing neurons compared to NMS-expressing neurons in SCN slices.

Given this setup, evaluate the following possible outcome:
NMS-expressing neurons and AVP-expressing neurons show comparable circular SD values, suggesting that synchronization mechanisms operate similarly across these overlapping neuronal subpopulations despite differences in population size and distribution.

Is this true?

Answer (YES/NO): NO